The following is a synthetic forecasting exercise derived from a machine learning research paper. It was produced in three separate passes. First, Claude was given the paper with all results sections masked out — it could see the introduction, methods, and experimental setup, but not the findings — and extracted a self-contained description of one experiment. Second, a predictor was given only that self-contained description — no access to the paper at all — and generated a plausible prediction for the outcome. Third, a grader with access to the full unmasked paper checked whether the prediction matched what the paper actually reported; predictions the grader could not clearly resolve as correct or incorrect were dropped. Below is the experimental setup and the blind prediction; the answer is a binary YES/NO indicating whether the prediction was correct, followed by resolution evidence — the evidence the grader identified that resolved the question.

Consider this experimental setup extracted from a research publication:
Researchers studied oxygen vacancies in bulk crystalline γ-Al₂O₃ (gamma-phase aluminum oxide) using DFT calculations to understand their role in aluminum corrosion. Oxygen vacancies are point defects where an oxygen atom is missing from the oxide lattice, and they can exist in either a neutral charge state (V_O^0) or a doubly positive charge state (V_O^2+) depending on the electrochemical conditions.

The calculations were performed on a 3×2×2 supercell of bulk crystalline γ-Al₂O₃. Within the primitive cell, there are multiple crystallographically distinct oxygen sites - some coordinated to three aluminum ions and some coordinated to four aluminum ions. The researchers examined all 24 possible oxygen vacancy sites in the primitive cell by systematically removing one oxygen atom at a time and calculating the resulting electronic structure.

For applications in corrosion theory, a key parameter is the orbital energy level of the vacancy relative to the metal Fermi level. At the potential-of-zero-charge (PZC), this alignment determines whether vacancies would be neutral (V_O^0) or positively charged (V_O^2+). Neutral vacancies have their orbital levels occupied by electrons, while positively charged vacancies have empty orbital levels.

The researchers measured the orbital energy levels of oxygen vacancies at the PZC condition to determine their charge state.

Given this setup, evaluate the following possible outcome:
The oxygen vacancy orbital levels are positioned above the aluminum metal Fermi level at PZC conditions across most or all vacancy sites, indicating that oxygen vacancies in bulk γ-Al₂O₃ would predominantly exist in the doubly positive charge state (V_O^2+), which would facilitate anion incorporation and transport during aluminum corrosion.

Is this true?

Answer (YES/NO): NO